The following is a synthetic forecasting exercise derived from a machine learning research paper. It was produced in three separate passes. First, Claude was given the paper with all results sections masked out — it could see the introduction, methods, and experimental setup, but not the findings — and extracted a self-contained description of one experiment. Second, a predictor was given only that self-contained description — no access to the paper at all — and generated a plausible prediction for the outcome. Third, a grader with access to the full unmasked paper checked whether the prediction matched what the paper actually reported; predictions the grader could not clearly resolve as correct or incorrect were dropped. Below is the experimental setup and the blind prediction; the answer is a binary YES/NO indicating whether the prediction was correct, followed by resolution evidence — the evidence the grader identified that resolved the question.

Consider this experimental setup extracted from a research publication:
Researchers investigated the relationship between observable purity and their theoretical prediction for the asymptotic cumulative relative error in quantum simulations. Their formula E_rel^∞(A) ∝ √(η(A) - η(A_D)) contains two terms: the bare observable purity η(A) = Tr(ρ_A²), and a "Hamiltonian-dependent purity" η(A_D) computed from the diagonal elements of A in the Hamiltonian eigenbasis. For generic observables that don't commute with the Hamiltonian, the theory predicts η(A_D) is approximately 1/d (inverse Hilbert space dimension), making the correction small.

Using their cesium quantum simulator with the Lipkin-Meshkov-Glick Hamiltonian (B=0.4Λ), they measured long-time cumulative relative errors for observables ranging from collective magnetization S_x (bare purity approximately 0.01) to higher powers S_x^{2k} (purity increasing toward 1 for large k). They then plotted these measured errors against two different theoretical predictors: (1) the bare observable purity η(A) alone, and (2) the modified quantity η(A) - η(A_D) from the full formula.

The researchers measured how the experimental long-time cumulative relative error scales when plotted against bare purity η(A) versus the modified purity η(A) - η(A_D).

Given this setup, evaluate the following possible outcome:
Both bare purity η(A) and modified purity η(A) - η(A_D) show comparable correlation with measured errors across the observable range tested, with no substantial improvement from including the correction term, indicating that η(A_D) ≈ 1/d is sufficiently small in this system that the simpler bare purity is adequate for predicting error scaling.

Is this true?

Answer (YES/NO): NO